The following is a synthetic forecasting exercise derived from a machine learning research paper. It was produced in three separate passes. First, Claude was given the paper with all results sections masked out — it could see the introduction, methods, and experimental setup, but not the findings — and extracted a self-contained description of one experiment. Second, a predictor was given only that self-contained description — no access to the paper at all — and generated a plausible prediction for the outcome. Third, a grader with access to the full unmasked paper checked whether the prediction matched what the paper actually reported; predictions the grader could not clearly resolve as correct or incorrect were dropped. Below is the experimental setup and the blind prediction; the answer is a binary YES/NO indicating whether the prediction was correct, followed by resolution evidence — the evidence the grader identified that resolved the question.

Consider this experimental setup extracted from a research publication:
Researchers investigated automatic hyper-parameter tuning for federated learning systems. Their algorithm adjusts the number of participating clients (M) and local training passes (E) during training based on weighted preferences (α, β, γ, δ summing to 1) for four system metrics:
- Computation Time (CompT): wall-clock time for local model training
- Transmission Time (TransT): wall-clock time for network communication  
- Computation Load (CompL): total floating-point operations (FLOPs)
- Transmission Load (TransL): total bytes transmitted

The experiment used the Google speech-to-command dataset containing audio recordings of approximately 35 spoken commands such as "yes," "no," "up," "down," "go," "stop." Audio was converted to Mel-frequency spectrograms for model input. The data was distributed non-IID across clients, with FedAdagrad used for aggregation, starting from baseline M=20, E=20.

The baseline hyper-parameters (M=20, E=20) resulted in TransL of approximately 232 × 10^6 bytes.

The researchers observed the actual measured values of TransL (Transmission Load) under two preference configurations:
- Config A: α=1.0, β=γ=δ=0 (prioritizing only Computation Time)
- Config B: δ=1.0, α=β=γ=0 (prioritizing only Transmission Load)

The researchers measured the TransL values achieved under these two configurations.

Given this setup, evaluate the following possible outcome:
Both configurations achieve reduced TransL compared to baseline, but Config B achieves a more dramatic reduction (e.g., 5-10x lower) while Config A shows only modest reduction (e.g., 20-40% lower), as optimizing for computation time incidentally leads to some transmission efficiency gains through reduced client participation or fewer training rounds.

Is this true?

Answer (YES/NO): NO